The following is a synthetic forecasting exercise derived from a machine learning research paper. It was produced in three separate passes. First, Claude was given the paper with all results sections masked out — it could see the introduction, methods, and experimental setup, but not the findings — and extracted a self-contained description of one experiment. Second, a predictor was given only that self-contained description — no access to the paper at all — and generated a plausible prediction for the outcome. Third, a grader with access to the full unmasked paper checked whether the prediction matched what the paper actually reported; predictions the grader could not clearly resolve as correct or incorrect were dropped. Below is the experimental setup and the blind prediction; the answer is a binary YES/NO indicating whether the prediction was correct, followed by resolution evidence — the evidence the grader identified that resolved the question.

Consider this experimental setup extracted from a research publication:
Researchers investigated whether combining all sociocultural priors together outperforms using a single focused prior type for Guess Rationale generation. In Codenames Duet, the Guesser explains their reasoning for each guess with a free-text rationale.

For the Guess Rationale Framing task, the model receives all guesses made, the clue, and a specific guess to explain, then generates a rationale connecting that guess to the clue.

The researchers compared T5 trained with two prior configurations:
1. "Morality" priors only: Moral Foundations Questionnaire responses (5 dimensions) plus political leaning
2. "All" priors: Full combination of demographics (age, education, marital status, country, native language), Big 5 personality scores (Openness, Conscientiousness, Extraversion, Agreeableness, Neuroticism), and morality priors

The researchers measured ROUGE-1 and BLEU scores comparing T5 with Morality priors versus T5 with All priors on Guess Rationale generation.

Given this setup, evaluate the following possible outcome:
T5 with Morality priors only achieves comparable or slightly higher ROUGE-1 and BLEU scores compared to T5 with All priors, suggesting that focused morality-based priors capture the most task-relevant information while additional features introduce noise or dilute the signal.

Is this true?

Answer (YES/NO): YES